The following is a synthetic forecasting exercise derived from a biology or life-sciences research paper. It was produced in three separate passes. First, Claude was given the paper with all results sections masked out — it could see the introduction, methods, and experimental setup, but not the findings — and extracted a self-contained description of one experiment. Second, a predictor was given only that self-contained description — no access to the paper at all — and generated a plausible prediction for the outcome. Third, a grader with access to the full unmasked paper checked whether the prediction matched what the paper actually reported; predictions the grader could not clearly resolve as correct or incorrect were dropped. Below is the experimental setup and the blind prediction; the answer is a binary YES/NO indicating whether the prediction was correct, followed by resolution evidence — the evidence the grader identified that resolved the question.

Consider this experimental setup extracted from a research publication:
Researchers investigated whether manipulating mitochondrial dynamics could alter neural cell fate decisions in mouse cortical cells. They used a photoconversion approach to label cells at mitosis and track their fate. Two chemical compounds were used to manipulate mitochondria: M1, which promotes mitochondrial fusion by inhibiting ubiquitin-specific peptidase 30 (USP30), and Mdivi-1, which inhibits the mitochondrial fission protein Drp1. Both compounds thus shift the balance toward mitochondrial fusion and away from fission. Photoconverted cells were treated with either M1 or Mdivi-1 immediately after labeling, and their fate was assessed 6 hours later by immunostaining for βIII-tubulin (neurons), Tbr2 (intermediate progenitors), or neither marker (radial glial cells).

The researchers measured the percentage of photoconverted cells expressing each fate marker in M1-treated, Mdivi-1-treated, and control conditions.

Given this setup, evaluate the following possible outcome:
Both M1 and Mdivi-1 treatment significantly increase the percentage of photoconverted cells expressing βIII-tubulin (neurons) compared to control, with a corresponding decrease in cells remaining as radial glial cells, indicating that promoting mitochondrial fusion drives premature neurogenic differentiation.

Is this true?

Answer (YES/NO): NO